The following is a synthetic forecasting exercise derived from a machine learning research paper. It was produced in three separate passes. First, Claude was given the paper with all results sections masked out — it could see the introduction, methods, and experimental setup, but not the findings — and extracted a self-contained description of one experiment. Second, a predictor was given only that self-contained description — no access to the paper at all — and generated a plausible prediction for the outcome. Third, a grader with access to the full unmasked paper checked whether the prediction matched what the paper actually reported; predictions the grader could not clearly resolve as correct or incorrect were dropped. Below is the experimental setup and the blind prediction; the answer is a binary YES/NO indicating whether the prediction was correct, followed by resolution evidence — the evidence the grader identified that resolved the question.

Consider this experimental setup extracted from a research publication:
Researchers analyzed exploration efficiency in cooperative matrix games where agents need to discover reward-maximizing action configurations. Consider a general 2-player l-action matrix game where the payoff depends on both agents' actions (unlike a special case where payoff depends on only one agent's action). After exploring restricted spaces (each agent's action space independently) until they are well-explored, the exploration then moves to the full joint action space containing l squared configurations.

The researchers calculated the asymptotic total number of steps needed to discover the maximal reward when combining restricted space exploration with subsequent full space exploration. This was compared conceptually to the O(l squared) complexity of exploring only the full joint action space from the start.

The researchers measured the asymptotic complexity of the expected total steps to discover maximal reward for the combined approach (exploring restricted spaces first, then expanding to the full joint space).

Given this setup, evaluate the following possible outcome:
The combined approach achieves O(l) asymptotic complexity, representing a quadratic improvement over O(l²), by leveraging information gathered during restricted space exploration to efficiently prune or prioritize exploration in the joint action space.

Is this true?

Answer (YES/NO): NO